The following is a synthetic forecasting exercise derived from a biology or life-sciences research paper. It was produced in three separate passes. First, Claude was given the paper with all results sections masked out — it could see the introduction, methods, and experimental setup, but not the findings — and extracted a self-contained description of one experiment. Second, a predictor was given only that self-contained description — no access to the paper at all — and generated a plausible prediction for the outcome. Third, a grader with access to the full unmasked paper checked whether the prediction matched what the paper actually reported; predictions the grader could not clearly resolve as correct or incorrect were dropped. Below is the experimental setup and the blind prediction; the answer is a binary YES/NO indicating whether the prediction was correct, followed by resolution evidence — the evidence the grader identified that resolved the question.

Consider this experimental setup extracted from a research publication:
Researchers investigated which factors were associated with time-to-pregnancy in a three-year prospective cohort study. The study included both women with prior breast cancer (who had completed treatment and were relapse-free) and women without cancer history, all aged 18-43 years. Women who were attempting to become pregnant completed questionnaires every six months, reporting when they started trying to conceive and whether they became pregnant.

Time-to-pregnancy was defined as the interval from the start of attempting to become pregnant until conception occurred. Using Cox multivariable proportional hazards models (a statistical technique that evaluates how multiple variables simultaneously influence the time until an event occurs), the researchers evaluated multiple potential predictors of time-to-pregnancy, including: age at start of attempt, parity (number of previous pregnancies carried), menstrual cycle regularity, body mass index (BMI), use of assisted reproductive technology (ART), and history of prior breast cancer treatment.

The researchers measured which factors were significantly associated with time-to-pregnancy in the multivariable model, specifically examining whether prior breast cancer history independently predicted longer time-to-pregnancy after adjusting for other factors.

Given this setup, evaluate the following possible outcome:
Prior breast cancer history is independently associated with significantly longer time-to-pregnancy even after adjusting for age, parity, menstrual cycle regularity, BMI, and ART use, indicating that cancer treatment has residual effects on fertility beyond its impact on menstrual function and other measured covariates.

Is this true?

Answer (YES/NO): NO